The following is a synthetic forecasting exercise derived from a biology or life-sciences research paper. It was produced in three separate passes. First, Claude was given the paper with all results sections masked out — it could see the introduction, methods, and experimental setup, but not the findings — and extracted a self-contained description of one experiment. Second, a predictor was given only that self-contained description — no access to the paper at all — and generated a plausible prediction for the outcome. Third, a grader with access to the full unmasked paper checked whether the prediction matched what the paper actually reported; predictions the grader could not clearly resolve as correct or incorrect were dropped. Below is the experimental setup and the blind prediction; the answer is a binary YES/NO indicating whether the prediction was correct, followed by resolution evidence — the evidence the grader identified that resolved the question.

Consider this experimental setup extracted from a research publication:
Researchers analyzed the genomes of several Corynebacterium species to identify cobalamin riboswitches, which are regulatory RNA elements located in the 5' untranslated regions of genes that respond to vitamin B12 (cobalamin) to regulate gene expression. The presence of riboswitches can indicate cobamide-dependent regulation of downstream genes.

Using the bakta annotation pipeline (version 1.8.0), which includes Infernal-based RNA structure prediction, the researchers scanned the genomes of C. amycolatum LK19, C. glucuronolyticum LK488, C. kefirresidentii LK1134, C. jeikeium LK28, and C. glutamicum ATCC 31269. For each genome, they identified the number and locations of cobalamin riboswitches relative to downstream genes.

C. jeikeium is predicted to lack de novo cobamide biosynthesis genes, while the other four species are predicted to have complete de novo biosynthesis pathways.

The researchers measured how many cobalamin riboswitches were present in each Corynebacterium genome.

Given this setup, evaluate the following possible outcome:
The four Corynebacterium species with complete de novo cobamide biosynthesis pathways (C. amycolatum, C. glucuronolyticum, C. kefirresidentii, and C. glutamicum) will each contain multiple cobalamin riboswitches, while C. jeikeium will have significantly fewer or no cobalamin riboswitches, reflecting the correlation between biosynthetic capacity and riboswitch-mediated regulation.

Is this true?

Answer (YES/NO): NO